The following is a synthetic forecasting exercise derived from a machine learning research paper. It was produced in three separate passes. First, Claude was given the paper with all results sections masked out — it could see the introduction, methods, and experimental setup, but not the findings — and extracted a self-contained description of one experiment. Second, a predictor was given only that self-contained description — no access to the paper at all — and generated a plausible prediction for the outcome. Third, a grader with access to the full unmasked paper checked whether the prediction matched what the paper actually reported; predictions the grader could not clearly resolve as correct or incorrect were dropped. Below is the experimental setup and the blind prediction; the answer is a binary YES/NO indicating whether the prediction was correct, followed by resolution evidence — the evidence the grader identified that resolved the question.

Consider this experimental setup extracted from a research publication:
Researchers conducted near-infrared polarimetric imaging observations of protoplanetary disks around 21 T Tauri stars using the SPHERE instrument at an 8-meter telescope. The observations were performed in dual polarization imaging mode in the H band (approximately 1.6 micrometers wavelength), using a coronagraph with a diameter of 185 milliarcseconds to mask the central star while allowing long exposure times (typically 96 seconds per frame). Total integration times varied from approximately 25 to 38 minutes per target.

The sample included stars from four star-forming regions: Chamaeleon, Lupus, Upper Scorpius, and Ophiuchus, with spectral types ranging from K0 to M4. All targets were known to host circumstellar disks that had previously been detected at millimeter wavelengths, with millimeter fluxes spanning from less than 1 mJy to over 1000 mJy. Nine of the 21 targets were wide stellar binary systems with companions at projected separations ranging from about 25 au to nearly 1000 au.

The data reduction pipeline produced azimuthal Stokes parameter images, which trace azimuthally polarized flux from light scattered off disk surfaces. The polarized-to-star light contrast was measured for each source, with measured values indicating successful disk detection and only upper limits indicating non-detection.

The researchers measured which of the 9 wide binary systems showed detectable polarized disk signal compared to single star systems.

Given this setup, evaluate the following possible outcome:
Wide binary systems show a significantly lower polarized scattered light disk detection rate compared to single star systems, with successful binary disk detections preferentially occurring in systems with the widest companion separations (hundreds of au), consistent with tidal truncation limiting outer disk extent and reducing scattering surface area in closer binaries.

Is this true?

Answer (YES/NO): NO